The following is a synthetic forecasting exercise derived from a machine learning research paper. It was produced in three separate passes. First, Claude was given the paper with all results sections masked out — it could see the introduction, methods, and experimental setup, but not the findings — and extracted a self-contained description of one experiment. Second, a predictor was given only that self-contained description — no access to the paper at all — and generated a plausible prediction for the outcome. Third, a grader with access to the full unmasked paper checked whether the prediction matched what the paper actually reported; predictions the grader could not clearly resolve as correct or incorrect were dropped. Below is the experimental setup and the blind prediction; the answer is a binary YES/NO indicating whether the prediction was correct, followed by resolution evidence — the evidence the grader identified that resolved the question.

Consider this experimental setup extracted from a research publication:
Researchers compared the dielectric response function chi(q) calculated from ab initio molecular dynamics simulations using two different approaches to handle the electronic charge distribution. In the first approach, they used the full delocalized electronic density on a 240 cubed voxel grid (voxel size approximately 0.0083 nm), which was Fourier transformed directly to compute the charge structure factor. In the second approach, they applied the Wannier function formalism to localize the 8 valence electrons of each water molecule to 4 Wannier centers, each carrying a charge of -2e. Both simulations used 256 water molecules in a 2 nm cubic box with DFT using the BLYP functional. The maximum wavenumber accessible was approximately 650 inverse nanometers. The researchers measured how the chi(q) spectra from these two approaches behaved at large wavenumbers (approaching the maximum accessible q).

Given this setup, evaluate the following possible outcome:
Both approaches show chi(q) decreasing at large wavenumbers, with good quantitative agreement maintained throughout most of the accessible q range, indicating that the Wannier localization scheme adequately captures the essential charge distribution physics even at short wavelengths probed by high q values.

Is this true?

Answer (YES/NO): NO